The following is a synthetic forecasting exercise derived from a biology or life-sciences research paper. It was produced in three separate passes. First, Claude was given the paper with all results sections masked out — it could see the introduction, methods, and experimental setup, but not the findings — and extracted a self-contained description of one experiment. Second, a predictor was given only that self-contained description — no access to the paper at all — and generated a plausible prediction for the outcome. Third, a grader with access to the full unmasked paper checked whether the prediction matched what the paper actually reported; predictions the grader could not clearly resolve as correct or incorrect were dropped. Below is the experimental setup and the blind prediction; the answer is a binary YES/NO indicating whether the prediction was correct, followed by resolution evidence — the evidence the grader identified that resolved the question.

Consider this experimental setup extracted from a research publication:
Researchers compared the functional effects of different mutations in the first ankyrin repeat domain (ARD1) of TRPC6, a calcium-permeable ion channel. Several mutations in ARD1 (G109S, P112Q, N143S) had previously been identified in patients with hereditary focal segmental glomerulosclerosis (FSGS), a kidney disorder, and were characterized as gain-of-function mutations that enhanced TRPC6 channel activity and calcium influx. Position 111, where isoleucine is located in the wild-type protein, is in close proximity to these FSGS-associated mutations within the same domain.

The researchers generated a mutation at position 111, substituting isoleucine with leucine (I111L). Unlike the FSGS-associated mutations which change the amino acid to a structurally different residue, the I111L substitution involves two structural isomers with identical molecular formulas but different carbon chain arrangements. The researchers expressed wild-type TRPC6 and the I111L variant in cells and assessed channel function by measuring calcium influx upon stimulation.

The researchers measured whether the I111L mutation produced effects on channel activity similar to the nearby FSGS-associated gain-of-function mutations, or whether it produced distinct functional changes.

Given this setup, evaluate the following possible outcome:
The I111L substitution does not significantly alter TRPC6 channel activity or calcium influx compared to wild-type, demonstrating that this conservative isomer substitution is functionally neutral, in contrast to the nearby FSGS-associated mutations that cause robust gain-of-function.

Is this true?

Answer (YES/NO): NO